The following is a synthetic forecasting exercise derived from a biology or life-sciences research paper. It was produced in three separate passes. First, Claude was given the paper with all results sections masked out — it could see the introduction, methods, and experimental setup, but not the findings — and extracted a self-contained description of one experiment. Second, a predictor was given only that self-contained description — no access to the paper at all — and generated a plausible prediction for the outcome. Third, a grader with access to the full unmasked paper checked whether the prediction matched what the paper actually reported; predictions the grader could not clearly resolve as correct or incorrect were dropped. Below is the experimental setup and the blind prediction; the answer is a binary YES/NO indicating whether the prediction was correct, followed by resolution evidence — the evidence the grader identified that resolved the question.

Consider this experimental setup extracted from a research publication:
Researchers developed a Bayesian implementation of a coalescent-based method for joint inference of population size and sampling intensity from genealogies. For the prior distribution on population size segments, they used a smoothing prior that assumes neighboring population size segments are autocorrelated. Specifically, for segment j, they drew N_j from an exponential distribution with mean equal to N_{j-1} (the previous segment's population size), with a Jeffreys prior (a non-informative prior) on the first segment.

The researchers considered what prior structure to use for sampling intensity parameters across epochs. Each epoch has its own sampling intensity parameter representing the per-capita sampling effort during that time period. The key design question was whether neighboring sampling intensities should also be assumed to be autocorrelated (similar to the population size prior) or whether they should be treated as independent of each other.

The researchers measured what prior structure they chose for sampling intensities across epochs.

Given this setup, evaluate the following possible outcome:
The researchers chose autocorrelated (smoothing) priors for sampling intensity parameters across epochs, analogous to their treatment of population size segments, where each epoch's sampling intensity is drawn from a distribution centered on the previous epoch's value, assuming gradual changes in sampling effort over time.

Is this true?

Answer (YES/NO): NO